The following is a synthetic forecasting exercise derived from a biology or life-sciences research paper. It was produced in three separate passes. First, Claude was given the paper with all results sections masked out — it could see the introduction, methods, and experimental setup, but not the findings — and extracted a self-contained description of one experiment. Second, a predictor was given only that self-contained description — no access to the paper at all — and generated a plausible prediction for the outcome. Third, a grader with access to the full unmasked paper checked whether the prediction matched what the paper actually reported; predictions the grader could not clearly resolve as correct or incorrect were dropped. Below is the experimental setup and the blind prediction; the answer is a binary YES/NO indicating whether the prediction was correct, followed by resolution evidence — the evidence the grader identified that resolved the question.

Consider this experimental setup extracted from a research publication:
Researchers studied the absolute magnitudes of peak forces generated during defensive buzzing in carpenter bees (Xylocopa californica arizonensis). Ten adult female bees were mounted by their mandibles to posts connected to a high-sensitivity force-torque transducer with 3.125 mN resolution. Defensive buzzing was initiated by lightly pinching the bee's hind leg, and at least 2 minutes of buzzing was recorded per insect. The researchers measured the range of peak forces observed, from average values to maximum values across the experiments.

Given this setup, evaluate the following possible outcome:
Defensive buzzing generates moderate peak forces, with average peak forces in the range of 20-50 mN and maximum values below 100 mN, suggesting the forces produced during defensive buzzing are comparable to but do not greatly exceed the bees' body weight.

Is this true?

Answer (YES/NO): NO